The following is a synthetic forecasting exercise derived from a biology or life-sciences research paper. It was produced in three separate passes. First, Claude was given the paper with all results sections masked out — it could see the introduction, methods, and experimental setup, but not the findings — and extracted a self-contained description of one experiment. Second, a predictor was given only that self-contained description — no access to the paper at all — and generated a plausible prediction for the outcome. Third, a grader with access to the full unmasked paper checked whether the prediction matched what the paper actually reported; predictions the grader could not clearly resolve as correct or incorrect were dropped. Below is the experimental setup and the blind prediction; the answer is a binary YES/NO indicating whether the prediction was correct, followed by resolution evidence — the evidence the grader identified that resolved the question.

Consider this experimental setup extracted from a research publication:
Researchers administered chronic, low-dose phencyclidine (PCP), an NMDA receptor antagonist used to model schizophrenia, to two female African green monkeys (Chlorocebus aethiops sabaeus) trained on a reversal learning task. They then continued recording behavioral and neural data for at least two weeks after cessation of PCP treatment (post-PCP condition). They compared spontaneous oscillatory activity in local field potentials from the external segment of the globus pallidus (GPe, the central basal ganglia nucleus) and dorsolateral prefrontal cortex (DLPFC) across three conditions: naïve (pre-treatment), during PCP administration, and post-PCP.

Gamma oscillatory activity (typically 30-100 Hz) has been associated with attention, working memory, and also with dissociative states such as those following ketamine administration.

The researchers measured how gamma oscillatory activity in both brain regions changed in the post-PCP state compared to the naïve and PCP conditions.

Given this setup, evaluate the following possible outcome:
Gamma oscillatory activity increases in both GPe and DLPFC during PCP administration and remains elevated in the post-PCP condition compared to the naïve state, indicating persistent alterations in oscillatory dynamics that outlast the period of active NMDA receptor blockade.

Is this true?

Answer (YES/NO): NO